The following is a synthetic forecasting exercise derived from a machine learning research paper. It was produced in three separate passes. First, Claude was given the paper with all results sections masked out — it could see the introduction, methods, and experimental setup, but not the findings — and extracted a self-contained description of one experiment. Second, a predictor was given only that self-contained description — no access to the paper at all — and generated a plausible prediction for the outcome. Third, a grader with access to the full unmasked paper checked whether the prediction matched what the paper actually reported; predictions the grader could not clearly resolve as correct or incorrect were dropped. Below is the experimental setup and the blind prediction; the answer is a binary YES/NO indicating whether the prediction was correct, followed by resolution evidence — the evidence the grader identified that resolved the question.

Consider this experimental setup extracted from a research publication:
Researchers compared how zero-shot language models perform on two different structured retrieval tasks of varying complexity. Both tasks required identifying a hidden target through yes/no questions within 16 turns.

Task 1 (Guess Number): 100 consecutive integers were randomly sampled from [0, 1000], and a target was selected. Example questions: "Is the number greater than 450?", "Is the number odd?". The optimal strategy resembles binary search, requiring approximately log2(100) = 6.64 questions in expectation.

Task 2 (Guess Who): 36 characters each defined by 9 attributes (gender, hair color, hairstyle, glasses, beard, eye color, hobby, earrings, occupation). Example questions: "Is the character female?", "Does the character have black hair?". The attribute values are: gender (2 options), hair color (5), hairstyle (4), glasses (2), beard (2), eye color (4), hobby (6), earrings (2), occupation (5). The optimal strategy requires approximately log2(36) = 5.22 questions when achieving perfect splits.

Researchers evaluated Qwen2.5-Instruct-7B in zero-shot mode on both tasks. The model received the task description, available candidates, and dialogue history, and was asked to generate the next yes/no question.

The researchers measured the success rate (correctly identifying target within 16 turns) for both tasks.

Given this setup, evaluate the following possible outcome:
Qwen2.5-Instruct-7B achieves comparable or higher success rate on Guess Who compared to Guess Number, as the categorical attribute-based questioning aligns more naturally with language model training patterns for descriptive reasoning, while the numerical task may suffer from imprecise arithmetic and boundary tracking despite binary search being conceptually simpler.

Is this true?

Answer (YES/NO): NO